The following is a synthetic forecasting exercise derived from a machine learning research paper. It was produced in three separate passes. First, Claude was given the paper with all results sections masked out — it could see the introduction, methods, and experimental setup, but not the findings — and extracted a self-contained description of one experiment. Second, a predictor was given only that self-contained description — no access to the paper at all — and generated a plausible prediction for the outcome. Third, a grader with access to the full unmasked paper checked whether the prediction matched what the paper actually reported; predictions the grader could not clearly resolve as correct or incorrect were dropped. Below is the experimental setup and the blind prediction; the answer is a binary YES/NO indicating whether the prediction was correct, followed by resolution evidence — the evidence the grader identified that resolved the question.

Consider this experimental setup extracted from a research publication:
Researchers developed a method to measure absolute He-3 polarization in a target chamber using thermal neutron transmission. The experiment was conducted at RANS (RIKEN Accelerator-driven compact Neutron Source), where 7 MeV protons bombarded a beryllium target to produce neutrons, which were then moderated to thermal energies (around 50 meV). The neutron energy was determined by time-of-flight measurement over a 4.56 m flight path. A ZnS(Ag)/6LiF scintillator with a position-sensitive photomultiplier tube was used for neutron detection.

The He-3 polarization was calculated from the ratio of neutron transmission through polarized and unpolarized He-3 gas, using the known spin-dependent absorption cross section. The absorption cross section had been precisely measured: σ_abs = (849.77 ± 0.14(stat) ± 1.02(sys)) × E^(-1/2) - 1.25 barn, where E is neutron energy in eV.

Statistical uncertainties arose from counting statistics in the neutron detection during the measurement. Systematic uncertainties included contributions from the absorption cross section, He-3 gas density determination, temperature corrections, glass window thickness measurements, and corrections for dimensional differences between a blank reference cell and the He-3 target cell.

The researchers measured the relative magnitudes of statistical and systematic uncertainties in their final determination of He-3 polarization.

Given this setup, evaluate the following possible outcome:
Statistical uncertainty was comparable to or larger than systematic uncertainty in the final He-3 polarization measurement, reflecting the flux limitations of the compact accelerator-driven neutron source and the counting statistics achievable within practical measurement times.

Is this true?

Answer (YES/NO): YES